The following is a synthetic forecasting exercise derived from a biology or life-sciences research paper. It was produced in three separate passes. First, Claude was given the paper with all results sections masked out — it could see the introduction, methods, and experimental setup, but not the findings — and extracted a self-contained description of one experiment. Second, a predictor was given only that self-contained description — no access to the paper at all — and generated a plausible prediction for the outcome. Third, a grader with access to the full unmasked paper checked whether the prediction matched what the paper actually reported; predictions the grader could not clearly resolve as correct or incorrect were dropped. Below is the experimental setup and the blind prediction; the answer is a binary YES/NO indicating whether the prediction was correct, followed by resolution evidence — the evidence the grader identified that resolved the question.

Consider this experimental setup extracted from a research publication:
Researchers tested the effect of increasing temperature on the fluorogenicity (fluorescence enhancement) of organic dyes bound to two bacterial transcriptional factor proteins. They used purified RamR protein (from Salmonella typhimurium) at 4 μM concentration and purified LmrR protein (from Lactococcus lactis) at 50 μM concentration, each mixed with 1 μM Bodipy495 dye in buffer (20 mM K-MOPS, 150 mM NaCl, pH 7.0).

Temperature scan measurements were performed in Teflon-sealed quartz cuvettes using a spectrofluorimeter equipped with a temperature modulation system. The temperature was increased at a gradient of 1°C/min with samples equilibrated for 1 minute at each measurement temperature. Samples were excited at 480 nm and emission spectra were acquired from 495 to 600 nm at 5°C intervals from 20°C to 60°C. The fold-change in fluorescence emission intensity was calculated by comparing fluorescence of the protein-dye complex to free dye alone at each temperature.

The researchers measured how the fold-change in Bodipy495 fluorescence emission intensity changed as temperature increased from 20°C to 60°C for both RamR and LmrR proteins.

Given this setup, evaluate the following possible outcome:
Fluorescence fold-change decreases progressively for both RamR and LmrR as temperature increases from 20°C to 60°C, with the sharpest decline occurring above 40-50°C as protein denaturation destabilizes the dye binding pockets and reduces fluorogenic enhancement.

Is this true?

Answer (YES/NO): NO